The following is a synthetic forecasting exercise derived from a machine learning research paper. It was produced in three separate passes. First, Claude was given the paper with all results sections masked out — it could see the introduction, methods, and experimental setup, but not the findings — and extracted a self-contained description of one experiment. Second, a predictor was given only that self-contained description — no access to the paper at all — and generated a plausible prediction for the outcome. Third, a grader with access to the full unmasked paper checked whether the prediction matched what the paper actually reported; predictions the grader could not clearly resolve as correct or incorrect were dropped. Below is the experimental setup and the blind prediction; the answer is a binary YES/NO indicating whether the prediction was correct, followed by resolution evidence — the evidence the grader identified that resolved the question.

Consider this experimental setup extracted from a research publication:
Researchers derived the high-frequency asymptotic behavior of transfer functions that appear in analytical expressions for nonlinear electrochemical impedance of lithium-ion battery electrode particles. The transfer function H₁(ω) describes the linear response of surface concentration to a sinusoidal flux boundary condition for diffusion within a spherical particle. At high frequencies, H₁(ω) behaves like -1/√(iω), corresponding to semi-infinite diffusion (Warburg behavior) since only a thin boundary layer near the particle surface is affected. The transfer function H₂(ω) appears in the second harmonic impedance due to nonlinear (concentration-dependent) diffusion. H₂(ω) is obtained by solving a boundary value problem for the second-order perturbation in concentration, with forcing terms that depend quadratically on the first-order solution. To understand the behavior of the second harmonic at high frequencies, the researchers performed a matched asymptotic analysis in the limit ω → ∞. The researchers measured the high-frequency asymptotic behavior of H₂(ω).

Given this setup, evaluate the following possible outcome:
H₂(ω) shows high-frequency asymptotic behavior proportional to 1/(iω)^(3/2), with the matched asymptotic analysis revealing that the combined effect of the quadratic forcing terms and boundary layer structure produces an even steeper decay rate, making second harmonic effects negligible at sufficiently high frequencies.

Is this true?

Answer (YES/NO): NO